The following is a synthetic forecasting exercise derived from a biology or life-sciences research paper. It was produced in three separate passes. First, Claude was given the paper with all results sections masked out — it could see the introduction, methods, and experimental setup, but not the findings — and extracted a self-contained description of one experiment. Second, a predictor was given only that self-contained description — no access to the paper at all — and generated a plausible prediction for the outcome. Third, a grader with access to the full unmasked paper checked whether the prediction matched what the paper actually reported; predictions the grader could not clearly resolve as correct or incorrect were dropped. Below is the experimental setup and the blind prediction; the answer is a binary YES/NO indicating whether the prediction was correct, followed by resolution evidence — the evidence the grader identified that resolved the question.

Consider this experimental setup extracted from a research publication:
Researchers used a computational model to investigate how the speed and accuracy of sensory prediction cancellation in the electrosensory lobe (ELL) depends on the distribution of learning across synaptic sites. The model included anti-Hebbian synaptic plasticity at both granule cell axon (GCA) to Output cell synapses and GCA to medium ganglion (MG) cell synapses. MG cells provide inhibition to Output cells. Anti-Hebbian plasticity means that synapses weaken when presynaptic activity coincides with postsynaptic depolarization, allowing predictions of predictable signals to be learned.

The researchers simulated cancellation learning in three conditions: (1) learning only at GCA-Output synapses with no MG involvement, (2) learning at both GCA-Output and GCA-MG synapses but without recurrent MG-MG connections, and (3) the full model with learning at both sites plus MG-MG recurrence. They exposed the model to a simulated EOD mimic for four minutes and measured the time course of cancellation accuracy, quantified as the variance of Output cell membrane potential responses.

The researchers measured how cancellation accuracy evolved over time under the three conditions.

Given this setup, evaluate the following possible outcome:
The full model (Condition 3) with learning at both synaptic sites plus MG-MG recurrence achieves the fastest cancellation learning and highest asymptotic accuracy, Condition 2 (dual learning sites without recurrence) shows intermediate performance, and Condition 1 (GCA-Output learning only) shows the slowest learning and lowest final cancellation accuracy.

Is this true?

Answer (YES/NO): YES